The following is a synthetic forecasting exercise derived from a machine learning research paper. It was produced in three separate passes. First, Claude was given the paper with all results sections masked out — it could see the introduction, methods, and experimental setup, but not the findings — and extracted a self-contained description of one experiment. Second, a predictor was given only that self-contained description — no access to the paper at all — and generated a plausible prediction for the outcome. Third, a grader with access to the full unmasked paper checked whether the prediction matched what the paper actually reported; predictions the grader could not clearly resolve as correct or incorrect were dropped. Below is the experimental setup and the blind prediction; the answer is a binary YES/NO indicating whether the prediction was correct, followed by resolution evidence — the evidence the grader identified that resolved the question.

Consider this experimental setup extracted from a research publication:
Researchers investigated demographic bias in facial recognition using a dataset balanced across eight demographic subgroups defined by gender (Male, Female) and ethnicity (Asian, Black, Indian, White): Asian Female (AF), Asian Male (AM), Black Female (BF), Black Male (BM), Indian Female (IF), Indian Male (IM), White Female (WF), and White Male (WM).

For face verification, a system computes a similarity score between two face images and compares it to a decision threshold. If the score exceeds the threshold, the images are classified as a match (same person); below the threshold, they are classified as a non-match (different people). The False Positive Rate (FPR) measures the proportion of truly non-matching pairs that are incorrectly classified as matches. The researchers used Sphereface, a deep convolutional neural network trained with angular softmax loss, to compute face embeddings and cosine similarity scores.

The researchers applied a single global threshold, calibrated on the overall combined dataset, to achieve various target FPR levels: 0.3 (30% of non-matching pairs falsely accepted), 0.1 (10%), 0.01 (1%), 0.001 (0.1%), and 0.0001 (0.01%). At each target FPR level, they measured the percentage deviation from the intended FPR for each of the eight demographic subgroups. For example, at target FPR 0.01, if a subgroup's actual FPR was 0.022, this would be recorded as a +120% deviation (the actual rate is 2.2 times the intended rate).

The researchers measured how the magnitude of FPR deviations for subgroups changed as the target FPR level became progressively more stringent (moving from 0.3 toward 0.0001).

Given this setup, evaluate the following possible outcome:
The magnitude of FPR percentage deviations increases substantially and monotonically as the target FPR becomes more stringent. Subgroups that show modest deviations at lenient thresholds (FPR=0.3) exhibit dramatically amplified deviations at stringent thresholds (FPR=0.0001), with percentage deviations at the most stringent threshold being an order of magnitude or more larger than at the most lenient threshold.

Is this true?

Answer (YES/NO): NO